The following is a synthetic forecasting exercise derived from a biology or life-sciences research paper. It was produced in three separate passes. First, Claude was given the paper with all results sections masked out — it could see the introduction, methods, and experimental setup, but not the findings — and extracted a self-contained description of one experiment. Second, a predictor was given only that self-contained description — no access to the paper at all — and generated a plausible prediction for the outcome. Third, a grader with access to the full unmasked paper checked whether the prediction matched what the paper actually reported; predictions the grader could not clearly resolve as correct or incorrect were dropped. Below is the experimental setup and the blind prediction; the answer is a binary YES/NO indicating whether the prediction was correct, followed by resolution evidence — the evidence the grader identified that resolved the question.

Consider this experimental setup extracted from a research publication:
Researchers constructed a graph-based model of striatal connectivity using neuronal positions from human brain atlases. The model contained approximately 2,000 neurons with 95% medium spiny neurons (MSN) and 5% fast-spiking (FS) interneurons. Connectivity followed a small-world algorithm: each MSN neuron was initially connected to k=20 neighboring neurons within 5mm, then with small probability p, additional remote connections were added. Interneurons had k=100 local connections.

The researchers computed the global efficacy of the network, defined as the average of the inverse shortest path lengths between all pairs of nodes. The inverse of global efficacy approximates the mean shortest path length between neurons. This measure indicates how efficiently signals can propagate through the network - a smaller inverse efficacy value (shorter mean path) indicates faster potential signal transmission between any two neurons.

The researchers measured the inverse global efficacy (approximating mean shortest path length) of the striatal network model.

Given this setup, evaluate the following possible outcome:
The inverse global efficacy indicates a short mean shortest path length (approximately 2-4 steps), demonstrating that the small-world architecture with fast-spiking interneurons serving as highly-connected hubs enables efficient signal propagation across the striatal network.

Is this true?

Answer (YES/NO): YES